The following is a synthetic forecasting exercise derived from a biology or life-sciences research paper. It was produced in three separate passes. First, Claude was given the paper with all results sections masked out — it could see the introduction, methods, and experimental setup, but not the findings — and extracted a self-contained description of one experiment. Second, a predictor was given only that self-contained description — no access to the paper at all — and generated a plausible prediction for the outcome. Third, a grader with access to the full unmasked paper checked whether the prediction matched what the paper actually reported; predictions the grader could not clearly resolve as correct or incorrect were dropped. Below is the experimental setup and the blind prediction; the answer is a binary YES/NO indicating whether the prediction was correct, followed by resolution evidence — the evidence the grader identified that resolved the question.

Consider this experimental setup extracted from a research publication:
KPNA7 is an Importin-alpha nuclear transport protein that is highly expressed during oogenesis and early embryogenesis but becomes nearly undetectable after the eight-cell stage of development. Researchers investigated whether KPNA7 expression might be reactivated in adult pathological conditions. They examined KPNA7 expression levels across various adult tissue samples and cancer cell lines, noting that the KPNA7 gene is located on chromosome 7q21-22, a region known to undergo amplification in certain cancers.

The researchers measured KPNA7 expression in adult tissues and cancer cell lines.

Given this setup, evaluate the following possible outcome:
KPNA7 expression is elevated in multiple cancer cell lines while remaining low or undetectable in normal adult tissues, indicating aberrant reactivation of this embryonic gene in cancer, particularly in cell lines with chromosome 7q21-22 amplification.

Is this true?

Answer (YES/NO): YES